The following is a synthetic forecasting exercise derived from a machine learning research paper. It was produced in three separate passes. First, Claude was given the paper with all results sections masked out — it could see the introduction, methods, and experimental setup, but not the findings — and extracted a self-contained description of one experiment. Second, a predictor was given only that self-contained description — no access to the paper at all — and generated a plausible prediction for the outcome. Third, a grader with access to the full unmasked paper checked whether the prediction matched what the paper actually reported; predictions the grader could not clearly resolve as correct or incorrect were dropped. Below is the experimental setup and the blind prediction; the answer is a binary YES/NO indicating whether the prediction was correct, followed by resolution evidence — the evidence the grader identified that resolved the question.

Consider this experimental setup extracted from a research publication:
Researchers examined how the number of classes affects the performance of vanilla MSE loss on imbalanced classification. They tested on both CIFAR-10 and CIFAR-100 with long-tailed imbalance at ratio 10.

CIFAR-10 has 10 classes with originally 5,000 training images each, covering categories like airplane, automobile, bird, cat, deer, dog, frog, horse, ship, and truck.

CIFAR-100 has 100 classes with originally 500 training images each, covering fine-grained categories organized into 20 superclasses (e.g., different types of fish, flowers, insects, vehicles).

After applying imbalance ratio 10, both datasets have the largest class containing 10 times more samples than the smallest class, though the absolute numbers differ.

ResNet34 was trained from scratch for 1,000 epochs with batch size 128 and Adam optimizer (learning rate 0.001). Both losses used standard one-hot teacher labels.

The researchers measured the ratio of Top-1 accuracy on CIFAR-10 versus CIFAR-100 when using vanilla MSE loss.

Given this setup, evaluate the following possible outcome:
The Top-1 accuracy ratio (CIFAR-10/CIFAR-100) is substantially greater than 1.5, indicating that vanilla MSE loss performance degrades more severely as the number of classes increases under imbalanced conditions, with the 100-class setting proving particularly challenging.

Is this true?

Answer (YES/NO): YES